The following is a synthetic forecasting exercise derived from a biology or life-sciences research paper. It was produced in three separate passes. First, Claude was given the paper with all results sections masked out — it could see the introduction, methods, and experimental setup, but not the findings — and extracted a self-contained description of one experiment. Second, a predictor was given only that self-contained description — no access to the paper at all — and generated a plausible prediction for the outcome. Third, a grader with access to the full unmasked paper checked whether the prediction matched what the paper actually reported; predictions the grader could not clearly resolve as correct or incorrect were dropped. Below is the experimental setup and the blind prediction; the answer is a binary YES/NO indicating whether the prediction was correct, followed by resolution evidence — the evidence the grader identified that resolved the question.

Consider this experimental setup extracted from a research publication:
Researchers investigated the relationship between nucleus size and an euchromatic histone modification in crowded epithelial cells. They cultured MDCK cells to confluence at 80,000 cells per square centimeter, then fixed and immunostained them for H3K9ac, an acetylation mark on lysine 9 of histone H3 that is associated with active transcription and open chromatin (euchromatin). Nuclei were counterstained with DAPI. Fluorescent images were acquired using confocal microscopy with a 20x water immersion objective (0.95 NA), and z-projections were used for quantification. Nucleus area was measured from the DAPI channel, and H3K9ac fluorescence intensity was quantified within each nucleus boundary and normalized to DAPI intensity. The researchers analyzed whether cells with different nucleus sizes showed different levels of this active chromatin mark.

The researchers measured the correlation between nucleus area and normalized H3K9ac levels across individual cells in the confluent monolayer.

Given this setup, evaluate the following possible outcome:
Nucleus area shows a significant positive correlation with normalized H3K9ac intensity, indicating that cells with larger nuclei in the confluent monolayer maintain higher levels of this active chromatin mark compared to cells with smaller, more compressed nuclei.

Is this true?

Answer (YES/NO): YES